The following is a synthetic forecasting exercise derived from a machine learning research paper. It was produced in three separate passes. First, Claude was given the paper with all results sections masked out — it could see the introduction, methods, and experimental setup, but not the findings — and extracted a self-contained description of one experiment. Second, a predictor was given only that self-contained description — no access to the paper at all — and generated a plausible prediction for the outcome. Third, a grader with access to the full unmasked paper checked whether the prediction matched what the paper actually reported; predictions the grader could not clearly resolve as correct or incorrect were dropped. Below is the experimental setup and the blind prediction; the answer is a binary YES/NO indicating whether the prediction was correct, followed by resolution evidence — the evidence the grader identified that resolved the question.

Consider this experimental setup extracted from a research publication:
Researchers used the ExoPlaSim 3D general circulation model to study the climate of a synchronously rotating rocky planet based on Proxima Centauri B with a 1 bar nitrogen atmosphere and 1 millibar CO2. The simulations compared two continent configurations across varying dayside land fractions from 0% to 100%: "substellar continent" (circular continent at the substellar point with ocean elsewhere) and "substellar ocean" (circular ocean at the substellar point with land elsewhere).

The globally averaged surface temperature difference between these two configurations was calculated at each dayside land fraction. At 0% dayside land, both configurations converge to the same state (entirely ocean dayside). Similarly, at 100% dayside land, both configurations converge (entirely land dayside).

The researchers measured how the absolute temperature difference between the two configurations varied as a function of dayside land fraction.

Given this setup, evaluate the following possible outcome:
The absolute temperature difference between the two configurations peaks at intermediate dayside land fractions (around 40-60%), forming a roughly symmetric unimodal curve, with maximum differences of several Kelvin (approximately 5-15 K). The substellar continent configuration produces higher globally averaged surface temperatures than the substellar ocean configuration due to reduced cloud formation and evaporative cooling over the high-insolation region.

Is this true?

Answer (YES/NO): NO